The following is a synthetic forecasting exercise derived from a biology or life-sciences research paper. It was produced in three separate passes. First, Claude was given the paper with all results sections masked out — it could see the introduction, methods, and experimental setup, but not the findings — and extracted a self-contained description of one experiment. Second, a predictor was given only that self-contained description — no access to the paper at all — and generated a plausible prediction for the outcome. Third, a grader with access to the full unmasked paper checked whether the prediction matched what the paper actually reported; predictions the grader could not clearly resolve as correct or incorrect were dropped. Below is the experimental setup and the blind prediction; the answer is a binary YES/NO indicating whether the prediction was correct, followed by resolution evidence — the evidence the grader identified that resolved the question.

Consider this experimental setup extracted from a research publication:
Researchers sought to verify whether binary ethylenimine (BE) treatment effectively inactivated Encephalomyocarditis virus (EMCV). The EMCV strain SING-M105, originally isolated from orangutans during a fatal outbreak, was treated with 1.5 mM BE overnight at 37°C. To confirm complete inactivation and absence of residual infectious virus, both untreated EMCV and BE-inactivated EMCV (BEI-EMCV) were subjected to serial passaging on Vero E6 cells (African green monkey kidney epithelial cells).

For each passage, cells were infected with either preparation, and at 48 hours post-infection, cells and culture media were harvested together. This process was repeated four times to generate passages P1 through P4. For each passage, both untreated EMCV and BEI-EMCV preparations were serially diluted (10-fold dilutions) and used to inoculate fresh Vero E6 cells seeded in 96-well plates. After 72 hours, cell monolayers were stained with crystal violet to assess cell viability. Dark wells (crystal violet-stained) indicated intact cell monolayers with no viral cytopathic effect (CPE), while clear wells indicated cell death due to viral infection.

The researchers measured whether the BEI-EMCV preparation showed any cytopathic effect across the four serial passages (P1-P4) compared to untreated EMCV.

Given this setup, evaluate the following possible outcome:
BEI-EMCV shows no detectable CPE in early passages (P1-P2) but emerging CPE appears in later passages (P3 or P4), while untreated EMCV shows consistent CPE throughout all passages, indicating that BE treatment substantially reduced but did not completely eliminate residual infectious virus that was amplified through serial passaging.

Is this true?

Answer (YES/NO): NO